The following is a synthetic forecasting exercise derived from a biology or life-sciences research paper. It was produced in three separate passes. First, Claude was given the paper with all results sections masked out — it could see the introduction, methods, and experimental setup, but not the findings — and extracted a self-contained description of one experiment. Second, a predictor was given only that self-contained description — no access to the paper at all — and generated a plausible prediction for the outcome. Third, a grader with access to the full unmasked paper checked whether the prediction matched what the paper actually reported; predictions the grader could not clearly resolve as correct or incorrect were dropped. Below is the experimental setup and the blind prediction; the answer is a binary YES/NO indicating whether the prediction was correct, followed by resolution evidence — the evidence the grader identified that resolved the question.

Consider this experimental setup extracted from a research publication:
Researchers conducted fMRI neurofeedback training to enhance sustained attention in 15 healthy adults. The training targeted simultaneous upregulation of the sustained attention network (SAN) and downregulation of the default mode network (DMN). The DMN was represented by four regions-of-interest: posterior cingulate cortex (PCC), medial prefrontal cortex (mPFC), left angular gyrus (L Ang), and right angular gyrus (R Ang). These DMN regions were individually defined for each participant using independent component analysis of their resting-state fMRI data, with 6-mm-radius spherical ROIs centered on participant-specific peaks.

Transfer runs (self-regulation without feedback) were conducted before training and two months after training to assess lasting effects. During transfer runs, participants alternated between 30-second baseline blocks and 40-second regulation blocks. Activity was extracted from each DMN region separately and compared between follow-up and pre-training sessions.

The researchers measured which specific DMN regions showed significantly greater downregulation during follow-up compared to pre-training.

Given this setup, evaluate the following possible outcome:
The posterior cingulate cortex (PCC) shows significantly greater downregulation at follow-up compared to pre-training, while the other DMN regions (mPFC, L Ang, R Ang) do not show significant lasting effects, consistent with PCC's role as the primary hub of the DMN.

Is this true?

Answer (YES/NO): NO